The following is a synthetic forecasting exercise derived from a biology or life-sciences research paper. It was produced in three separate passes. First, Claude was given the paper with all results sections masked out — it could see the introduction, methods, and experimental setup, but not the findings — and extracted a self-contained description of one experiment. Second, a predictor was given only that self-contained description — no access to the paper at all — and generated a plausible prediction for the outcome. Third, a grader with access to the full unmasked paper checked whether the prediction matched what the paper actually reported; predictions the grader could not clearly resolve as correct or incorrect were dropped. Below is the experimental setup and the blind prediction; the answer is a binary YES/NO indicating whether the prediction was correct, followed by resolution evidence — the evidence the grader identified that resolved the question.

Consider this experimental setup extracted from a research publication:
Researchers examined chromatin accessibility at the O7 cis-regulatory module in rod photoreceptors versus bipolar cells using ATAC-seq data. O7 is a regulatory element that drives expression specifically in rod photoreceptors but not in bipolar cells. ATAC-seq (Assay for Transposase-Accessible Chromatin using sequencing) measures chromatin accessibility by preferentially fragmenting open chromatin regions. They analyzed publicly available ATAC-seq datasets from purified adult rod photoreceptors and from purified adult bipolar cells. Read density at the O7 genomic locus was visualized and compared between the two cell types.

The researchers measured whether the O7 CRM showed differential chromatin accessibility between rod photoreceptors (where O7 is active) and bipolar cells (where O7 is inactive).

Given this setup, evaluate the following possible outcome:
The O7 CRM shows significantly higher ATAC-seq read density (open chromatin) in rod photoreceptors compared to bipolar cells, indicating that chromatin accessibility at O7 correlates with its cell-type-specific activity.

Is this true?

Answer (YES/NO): NO